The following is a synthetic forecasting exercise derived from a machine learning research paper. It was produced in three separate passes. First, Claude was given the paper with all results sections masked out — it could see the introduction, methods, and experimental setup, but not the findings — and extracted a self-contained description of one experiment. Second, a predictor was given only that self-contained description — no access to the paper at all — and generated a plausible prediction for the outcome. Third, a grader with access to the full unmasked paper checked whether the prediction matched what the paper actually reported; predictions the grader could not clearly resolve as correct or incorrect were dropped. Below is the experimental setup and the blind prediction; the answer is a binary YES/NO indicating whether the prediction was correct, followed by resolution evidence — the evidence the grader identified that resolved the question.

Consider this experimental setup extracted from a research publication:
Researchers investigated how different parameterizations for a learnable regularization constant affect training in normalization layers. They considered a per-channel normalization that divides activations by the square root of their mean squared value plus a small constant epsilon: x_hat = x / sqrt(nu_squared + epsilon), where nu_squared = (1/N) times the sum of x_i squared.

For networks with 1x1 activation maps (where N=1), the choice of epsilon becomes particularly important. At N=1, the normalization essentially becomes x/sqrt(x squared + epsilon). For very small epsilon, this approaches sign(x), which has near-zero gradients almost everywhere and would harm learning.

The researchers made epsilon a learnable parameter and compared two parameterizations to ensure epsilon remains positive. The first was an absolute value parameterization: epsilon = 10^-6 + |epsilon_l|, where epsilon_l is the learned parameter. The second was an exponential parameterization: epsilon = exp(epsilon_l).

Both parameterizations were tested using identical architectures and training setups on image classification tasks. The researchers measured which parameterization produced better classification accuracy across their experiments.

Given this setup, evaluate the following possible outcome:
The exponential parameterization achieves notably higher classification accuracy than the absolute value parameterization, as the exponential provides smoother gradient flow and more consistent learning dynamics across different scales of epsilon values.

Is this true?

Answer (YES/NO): NO